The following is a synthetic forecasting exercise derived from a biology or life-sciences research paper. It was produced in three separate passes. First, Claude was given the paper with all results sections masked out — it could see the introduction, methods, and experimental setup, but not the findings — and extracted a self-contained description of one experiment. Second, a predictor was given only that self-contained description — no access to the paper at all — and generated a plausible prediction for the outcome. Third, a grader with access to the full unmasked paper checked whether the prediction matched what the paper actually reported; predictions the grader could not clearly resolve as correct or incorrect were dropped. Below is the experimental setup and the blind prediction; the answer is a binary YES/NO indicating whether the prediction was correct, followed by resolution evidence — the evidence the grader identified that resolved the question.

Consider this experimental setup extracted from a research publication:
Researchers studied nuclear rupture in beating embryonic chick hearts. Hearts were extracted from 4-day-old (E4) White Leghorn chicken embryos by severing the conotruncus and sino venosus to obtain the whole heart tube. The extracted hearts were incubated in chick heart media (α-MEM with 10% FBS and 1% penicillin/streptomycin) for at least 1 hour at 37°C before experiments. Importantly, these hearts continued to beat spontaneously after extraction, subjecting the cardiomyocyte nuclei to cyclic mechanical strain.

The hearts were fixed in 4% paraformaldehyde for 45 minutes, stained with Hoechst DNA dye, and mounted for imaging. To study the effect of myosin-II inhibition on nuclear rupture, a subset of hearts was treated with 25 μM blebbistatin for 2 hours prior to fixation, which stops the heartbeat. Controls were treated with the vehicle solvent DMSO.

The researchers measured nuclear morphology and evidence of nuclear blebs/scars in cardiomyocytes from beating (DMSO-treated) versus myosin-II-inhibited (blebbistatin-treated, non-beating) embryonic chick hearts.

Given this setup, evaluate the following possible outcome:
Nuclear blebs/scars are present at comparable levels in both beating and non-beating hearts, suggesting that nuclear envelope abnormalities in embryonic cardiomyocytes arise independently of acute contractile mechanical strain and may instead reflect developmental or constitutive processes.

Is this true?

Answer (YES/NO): NO